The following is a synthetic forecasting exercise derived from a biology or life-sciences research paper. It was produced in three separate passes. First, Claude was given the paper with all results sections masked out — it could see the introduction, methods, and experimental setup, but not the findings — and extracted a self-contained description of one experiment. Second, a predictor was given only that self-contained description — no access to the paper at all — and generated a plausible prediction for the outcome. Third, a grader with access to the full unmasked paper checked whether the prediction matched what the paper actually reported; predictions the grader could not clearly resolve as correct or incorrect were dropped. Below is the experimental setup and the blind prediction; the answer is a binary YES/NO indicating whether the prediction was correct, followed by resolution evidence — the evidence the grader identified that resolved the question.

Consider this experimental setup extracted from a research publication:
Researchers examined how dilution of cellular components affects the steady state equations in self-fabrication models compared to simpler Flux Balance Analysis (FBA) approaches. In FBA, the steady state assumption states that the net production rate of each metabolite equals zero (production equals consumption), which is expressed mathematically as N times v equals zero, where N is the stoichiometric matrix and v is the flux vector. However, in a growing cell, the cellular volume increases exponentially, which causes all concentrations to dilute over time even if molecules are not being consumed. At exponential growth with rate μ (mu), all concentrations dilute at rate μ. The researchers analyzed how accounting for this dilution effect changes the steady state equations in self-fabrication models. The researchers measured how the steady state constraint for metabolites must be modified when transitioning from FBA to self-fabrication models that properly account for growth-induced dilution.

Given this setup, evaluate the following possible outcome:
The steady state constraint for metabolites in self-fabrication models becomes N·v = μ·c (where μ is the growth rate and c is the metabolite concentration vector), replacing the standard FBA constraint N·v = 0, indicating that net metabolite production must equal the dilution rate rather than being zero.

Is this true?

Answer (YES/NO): YES